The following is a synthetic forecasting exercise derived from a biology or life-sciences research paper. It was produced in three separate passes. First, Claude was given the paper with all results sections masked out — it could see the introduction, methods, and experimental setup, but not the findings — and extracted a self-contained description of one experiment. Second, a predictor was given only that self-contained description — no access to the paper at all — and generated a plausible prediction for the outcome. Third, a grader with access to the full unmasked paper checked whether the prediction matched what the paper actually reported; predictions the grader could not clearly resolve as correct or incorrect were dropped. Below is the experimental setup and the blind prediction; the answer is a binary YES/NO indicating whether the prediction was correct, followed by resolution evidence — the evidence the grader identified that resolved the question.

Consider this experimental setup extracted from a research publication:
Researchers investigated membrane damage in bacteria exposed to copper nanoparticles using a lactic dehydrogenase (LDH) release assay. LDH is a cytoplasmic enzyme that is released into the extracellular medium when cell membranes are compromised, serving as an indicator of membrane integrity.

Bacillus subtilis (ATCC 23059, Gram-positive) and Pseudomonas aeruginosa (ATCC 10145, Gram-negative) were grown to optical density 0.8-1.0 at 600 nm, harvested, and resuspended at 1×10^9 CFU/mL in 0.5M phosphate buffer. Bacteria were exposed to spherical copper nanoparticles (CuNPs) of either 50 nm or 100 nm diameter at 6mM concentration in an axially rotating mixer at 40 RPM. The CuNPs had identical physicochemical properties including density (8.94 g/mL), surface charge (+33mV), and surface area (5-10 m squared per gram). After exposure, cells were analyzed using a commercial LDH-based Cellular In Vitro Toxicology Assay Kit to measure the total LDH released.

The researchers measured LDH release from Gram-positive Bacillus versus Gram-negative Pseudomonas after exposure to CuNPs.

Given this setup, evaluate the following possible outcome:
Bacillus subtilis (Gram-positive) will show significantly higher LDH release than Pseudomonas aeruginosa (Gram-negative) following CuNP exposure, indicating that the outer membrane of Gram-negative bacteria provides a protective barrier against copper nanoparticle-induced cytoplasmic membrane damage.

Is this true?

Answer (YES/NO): NO